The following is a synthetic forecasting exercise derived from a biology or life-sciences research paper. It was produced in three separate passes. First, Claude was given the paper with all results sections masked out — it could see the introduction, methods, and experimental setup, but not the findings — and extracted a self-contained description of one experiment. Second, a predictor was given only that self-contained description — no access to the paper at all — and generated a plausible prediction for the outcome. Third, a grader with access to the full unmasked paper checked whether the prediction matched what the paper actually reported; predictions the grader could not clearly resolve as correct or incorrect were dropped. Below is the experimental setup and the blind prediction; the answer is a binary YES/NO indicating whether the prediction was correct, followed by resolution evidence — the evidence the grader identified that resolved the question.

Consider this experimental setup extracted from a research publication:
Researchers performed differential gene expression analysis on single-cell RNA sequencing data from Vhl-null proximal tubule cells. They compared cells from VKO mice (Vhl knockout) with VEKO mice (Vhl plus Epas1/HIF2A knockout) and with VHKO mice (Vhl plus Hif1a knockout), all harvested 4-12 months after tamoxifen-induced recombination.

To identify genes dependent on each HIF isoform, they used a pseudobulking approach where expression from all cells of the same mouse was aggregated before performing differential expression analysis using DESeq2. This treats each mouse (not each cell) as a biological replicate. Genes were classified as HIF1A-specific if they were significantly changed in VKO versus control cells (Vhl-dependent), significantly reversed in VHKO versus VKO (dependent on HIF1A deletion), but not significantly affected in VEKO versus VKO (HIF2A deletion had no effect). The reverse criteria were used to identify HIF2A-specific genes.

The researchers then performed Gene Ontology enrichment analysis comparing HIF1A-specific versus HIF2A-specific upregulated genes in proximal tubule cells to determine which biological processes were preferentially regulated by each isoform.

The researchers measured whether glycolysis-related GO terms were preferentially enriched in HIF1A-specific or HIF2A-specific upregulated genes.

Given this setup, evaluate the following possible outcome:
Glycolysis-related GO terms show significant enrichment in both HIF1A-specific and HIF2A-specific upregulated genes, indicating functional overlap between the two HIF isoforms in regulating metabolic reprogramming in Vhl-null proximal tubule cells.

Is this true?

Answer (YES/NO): NO